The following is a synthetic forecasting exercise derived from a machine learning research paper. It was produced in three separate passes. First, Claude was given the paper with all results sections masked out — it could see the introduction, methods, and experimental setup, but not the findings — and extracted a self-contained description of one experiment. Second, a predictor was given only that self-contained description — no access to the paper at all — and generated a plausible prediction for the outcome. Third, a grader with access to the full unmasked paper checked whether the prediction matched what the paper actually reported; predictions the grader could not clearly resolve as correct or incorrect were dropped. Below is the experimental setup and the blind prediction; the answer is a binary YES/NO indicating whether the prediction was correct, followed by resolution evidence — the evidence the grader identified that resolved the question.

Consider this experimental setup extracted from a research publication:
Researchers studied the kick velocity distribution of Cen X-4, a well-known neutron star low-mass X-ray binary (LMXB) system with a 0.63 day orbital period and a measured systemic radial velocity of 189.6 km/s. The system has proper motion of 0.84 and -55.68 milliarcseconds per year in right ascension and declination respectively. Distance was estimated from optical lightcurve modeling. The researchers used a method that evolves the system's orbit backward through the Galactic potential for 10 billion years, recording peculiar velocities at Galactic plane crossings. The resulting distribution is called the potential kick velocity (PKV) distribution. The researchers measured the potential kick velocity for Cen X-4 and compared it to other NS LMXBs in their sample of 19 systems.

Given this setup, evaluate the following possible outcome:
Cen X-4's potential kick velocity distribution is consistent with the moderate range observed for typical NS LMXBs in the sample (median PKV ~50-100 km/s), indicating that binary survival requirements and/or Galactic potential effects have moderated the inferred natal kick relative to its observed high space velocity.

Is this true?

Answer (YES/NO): NO